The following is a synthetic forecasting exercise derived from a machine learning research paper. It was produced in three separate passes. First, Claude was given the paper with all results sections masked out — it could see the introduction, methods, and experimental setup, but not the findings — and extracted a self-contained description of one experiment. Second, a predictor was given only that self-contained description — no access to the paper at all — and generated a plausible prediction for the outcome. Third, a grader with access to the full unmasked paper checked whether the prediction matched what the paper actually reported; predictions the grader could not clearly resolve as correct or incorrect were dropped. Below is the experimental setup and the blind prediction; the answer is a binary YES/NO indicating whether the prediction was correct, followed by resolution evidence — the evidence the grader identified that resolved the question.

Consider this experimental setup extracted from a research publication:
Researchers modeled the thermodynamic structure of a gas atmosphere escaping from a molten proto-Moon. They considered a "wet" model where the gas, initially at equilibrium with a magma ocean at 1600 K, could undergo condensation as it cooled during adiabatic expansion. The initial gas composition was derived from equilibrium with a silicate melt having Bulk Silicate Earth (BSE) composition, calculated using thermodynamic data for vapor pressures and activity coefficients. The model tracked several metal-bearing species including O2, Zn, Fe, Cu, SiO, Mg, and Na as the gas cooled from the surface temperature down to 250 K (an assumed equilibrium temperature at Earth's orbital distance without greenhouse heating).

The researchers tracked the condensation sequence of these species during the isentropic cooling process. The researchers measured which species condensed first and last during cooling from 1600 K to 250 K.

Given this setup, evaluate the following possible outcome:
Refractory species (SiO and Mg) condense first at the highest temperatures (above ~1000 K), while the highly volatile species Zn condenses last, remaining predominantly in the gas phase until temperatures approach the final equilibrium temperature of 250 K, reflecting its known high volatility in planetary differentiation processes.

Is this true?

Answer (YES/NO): NO